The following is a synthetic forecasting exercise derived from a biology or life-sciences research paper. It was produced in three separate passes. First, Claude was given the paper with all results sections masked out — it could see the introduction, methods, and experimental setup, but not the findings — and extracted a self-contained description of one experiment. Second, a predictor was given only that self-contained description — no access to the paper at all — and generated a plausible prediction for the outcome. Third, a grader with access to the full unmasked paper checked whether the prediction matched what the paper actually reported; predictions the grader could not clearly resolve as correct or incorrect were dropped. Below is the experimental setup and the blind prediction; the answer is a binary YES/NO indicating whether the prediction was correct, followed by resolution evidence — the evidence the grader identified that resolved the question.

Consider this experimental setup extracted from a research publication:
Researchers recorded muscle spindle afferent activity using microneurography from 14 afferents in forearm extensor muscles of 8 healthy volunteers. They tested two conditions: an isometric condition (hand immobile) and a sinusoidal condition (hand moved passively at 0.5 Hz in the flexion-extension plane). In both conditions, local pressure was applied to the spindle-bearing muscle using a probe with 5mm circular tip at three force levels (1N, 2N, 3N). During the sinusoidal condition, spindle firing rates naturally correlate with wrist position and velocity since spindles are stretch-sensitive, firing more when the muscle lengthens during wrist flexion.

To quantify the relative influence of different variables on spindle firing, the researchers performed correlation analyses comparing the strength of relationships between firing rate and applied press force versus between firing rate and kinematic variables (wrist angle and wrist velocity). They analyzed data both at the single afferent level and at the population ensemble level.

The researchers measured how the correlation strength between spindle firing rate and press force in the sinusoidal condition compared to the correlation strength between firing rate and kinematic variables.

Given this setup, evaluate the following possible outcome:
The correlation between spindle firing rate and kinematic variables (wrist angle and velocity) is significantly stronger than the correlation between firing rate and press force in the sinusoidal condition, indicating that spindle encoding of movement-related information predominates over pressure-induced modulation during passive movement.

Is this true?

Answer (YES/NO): YES